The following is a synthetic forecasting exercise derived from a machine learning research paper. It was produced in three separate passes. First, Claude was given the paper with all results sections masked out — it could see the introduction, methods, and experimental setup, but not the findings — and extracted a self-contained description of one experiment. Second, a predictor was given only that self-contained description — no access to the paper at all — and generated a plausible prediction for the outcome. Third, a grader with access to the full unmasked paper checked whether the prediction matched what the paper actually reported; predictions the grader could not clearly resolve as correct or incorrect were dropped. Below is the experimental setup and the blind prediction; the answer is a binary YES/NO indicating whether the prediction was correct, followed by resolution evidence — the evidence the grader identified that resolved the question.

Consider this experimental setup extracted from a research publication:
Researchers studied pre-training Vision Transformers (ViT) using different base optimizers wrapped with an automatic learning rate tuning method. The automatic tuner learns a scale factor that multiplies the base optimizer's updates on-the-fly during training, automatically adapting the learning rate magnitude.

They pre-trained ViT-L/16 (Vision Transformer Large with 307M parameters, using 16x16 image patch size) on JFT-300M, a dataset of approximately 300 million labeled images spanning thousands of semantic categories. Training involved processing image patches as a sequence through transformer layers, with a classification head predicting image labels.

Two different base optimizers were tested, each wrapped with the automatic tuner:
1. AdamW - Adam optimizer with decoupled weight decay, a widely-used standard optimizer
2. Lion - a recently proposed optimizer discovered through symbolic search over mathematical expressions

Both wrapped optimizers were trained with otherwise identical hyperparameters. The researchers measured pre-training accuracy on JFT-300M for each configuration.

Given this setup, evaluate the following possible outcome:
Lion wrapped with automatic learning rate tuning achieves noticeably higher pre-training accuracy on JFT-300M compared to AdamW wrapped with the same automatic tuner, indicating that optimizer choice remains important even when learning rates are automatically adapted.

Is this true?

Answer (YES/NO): YES